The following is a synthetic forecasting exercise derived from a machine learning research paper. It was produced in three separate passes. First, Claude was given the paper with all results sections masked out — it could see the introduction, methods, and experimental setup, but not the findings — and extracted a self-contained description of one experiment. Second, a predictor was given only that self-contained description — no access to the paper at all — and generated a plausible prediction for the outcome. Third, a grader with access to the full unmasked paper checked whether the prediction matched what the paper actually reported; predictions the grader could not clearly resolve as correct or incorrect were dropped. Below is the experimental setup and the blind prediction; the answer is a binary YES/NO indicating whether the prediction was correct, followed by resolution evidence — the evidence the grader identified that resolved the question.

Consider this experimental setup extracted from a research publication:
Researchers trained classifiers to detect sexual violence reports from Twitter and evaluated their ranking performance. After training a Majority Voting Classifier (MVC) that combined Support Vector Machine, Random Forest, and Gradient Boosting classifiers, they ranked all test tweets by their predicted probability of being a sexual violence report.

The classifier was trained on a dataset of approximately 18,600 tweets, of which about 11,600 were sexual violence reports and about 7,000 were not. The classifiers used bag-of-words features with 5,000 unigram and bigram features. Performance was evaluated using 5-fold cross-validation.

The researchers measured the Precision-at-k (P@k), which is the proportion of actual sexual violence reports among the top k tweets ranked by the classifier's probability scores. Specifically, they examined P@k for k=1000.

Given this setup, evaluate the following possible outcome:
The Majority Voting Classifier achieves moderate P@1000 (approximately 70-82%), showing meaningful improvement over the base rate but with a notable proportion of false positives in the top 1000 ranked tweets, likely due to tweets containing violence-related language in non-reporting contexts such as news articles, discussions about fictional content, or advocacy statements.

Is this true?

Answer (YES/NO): NO